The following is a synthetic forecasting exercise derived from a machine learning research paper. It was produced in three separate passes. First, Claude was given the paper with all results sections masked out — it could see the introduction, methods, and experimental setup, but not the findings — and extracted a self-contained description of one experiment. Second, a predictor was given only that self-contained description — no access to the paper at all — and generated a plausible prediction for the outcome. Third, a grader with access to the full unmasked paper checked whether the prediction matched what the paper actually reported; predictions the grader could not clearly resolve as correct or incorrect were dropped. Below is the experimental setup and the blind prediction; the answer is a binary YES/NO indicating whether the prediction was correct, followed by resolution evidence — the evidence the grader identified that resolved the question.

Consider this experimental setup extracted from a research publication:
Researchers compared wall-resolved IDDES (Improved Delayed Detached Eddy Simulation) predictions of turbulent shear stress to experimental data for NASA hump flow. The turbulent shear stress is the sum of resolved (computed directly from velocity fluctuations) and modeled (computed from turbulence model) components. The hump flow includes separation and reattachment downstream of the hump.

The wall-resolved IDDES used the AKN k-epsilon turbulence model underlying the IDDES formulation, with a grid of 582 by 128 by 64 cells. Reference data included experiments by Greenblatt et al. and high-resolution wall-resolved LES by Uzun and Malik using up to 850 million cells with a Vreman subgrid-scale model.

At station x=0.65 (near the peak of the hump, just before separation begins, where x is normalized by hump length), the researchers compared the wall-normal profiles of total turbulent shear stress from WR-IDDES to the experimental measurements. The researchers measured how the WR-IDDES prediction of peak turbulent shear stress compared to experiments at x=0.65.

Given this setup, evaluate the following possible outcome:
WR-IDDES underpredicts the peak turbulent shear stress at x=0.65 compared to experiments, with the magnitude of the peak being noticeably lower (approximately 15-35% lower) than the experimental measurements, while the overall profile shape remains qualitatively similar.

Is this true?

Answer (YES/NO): NO